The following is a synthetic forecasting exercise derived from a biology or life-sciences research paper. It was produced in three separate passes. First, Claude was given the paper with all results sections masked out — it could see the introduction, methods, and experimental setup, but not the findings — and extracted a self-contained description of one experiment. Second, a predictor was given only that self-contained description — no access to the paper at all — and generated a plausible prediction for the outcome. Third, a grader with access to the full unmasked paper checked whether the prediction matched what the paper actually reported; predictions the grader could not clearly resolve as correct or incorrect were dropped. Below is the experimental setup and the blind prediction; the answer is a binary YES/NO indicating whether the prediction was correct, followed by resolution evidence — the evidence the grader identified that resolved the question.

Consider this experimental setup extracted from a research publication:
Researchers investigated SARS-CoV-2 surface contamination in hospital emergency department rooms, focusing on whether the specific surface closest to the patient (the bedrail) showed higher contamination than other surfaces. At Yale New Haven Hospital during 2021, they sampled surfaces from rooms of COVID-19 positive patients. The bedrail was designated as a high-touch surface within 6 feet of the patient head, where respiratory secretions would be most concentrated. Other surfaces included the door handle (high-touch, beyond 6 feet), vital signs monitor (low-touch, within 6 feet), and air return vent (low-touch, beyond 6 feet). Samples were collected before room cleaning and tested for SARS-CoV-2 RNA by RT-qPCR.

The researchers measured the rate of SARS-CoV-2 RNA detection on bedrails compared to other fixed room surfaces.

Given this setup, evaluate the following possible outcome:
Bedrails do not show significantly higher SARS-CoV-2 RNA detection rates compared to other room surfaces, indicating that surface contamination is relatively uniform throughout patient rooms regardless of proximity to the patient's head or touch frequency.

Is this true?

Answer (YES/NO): NO